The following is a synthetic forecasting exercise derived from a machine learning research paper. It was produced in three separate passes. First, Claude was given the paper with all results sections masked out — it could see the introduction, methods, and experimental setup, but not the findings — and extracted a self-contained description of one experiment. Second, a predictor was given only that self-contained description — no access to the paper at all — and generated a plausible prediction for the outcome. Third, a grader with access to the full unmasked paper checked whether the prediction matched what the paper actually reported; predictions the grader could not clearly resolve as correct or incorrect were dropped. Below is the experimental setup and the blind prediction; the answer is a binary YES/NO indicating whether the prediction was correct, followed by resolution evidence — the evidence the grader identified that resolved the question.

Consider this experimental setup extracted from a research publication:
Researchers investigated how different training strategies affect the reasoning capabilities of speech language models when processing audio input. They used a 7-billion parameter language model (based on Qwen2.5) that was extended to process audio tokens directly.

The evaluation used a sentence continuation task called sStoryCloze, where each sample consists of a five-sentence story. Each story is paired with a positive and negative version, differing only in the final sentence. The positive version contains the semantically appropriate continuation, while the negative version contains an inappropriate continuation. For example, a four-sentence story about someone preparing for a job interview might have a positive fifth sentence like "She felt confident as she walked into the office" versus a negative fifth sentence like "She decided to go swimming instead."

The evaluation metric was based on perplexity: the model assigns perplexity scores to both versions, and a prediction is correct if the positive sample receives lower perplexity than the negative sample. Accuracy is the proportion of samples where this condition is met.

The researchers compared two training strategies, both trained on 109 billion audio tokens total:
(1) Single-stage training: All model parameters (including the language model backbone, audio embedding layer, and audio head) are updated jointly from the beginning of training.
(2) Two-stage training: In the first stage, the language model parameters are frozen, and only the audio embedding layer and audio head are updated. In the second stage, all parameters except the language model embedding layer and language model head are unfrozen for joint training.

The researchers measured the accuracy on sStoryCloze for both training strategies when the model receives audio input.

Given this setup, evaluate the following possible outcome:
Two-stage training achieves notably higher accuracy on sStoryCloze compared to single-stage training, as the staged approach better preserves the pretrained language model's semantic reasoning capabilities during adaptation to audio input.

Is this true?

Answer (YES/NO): YES